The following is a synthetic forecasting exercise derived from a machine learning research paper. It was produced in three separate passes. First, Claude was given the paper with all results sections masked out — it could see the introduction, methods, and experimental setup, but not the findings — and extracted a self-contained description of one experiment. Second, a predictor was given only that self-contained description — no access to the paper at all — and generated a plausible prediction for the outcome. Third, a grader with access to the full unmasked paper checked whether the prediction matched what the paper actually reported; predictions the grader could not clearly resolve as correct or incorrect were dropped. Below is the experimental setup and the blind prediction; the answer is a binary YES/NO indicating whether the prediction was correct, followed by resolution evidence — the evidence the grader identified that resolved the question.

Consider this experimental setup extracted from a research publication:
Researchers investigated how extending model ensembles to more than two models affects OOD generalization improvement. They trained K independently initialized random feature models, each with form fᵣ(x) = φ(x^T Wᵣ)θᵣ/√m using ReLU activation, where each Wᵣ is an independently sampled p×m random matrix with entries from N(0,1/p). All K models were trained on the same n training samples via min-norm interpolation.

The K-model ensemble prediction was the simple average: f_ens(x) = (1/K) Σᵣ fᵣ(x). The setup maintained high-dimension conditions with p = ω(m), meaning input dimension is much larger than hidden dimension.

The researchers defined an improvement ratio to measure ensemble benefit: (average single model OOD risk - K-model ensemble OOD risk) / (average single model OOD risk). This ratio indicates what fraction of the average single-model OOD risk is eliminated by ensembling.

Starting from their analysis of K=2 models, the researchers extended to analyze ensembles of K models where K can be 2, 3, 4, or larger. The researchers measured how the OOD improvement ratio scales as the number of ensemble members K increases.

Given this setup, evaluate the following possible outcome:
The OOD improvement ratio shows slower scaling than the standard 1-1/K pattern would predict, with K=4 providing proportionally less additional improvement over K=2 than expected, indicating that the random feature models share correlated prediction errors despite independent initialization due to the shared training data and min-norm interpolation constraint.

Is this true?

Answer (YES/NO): NO